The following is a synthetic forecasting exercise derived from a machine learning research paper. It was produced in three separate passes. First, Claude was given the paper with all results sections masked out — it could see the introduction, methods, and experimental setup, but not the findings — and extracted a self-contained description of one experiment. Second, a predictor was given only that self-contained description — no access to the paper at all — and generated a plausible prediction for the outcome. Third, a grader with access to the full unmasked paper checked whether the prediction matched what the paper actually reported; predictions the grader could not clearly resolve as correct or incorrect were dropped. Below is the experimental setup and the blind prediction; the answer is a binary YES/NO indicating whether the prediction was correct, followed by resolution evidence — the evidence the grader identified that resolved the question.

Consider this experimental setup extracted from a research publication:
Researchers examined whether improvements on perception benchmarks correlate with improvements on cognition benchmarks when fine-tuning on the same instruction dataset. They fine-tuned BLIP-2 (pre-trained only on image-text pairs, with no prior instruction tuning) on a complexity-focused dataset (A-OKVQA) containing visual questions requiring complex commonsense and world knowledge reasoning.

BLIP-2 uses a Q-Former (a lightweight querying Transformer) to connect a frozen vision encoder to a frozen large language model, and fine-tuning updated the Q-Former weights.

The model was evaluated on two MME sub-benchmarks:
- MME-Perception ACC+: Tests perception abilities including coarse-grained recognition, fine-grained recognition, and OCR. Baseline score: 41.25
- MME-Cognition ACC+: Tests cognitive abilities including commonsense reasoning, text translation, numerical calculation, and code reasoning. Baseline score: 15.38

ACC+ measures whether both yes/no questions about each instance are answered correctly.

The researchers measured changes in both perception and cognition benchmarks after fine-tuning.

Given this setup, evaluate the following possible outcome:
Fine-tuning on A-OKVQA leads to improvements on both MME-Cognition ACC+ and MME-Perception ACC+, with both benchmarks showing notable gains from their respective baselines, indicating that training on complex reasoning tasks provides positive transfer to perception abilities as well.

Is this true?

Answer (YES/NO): YES